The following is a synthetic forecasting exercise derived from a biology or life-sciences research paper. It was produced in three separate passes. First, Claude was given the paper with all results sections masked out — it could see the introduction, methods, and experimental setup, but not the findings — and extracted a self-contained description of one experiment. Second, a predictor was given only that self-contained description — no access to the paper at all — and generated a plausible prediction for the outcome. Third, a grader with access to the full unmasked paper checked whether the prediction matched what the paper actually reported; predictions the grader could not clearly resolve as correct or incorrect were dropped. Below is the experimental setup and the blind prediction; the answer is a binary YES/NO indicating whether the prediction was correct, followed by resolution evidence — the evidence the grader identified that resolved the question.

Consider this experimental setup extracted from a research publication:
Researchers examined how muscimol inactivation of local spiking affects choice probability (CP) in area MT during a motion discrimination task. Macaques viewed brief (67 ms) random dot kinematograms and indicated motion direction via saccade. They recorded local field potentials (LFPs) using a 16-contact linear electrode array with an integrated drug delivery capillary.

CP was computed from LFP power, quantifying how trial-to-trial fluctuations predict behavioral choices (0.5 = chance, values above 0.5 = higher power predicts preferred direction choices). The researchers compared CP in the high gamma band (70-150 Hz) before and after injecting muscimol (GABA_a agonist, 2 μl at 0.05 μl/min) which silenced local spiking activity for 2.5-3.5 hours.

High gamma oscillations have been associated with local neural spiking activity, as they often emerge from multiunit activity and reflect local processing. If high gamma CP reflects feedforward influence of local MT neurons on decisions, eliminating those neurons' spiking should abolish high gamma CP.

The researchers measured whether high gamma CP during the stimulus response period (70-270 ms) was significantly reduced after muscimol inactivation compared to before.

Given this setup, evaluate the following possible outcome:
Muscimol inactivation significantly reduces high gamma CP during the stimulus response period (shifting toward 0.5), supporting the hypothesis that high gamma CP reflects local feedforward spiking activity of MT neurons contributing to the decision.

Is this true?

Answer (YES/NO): YES